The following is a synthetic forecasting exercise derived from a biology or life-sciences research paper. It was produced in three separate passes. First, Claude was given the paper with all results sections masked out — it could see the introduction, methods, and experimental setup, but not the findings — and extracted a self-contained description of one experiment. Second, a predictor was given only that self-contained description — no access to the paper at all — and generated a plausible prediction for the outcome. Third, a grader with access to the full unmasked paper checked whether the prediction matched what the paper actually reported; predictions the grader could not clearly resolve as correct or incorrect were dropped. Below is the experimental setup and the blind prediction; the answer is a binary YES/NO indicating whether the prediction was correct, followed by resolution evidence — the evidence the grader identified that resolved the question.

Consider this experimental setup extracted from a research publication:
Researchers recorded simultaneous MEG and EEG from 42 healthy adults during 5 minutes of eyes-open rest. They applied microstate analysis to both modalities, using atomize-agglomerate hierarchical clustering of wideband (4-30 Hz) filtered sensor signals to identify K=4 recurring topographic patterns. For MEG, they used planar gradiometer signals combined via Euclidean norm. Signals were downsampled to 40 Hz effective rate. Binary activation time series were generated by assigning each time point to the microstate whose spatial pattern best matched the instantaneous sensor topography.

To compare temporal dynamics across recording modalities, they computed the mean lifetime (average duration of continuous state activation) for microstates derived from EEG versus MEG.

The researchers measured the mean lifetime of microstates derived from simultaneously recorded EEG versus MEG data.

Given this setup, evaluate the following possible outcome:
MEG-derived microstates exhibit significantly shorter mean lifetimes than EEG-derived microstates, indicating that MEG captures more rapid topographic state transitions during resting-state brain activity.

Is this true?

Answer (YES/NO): NO